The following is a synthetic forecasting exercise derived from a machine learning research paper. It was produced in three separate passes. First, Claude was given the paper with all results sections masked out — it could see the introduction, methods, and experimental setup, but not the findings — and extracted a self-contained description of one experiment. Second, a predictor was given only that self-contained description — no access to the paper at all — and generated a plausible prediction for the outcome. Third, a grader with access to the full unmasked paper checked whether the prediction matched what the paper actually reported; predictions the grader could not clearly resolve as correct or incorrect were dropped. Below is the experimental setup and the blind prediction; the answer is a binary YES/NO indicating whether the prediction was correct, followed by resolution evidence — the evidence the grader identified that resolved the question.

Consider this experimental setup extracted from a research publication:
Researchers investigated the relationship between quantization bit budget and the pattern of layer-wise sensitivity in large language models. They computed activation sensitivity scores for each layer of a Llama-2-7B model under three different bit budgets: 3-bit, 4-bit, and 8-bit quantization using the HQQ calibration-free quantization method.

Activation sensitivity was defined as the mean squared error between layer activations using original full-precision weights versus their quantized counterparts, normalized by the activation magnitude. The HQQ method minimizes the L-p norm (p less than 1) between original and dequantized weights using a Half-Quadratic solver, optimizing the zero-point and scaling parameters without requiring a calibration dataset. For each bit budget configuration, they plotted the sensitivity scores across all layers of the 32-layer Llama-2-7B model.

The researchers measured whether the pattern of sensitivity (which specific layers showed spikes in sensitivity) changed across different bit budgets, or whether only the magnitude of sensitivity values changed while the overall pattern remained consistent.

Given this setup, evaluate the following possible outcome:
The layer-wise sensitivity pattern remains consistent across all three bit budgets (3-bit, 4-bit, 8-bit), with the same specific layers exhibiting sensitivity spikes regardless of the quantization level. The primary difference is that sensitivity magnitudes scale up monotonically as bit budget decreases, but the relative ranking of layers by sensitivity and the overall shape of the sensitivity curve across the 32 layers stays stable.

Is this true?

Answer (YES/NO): YES